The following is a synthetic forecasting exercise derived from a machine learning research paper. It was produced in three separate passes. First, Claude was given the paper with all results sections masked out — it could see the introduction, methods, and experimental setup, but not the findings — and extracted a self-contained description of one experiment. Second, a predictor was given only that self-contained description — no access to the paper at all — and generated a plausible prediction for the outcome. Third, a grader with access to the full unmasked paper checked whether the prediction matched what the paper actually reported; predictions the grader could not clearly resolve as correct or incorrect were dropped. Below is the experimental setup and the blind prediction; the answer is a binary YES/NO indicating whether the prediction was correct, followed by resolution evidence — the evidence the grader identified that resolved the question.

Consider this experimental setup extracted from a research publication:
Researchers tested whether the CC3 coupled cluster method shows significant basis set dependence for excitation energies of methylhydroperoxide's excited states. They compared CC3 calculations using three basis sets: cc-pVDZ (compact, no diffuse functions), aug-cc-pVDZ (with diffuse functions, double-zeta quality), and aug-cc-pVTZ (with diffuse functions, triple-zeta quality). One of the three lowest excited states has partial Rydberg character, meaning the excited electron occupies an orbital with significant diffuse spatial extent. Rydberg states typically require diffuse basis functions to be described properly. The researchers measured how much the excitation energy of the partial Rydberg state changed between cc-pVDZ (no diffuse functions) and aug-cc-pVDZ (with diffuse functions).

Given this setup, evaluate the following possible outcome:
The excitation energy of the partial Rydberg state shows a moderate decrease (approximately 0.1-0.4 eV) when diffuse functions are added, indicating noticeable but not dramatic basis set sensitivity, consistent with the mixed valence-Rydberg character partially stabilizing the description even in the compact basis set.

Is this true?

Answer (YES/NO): NO